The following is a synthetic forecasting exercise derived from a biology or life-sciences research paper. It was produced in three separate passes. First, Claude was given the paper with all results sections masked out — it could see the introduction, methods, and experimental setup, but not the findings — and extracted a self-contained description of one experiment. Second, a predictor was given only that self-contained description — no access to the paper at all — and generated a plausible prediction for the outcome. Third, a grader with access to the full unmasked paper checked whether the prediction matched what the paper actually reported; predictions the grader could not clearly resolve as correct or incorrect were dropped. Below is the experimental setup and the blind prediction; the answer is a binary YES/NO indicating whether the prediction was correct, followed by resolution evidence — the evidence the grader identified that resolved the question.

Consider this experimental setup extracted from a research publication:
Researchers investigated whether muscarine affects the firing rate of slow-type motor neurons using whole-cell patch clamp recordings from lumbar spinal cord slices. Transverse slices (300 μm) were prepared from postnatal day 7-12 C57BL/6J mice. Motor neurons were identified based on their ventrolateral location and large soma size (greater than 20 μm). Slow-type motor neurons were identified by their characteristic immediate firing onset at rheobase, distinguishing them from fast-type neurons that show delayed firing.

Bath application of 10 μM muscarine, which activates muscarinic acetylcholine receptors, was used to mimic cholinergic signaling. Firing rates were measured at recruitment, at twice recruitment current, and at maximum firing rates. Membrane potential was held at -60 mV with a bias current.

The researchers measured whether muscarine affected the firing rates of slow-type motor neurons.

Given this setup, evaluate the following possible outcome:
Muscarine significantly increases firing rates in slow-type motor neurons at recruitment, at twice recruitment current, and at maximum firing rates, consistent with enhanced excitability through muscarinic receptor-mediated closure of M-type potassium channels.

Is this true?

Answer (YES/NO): NO